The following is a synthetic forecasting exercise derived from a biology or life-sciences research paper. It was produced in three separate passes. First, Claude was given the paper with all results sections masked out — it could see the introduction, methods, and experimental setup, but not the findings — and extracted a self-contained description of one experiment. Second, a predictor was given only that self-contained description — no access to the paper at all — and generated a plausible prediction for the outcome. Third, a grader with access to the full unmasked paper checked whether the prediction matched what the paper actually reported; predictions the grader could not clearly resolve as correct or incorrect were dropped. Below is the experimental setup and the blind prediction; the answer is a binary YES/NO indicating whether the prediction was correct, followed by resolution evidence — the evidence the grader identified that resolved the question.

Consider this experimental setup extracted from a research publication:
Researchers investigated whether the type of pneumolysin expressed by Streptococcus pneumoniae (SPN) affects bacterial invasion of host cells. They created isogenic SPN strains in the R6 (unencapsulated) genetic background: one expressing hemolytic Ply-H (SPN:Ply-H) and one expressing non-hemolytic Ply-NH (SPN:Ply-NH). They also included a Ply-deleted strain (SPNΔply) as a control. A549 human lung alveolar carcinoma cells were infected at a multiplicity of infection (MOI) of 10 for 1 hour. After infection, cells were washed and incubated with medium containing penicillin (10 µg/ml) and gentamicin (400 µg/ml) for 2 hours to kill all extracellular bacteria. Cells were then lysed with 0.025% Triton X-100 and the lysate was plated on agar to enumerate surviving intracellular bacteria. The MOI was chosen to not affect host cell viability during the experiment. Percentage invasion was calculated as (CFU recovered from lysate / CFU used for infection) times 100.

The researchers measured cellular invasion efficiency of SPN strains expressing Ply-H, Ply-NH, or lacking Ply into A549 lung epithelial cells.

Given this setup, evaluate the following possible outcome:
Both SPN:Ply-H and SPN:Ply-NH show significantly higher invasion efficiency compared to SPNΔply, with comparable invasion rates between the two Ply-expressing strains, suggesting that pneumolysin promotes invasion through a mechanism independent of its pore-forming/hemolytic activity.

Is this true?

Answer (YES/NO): NO